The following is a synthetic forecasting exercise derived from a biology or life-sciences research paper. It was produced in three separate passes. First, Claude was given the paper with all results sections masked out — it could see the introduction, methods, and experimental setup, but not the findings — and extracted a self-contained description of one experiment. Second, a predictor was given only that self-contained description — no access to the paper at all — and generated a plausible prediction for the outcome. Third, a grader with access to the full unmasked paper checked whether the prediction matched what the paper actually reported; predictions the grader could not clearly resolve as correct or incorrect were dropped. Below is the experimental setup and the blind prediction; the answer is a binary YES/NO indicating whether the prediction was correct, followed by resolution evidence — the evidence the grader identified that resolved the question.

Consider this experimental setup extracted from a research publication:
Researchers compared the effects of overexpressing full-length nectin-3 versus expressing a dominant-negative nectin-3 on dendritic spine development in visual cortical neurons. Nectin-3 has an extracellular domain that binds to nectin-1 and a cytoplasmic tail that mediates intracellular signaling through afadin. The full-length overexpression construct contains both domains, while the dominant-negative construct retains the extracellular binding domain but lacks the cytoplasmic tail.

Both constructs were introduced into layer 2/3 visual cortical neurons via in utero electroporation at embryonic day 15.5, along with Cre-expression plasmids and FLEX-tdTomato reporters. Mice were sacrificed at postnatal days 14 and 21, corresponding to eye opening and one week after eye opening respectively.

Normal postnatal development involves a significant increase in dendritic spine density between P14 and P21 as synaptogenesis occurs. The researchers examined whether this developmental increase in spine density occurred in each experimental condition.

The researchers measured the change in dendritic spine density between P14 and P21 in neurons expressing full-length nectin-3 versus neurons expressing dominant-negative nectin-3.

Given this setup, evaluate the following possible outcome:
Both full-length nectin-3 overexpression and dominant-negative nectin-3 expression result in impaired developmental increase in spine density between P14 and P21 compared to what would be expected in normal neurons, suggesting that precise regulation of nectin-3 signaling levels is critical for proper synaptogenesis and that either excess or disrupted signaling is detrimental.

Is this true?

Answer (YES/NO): NO